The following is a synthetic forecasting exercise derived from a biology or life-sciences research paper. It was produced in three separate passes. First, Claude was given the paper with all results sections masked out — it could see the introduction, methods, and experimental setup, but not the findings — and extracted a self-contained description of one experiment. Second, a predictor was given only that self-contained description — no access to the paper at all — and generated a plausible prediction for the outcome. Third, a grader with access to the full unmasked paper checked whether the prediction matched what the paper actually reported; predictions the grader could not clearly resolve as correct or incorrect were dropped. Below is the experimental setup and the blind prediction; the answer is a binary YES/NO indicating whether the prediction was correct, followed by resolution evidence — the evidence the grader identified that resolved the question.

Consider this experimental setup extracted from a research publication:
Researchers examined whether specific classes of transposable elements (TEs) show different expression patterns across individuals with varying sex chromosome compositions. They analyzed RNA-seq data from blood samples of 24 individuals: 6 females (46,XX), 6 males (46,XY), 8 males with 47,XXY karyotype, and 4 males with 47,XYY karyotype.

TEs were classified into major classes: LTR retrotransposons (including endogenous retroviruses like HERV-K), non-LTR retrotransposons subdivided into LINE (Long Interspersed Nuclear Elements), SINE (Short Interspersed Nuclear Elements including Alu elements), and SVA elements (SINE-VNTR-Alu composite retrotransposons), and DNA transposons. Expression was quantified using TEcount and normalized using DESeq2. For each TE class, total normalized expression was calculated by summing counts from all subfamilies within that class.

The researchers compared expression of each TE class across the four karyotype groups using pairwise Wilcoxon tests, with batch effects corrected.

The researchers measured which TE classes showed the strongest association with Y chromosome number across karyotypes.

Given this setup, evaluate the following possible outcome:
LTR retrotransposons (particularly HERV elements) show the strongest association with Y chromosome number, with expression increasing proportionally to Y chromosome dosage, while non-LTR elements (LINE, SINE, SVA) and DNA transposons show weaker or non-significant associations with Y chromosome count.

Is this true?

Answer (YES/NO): NO